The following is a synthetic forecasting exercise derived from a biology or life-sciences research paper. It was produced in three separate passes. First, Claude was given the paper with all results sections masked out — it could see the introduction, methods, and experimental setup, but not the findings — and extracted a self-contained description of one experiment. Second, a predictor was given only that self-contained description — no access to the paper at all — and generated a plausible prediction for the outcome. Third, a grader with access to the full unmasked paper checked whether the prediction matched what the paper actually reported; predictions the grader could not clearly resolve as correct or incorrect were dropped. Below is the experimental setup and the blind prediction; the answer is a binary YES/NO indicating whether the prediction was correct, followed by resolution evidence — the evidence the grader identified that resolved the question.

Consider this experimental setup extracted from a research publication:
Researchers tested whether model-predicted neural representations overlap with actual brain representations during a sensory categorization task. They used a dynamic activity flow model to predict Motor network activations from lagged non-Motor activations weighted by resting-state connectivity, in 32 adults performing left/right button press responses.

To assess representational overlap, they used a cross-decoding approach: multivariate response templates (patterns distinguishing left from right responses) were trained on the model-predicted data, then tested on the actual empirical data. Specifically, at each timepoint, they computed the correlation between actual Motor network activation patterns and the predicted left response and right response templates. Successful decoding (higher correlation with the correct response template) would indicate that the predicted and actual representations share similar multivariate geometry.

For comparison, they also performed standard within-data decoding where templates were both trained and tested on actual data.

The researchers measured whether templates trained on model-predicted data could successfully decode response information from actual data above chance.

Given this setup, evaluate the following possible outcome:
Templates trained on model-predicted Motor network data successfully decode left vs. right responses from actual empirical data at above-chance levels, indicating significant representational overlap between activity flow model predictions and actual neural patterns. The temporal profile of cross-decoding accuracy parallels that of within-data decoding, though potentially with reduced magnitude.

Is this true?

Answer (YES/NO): YES